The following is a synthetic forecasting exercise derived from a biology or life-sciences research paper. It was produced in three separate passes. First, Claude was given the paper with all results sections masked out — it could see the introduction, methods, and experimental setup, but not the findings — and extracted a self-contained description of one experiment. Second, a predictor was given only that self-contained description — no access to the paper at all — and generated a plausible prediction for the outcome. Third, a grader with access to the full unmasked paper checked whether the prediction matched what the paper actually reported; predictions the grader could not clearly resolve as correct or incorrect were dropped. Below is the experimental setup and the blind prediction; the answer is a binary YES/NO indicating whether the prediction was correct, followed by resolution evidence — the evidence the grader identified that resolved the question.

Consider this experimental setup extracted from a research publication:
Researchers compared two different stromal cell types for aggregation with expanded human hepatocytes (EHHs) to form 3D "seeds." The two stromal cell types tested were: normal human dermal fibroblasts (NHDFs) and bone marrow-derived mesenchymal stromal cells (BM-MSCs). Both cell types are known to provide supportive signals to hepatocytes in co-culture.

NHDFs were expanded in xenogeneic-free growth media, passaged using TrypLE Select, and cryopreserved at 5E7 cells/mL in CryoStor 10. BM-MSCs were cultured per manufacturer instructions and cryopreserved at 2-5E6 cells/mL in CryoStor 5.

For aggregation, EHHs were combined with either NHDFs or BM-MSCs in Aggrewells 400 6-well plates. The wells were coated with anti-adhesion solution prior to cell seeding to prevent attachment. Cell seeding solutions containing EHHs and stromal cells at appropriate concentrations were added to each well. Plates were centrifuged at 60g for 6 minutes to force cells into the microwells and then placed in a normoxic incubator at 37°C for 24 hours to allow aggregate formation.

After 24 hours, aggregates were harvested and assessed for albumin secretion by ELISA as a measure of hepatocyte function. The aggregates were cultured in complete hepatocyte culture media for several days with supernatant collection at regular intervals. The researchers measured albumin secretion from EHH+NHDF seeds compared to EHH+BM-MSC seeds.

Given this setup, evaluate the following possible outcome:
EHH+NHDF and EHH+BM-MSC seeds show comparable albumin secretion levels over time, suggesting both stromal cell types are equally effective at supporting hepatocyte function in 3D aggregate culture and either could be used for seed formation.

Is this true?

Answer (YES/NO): NO